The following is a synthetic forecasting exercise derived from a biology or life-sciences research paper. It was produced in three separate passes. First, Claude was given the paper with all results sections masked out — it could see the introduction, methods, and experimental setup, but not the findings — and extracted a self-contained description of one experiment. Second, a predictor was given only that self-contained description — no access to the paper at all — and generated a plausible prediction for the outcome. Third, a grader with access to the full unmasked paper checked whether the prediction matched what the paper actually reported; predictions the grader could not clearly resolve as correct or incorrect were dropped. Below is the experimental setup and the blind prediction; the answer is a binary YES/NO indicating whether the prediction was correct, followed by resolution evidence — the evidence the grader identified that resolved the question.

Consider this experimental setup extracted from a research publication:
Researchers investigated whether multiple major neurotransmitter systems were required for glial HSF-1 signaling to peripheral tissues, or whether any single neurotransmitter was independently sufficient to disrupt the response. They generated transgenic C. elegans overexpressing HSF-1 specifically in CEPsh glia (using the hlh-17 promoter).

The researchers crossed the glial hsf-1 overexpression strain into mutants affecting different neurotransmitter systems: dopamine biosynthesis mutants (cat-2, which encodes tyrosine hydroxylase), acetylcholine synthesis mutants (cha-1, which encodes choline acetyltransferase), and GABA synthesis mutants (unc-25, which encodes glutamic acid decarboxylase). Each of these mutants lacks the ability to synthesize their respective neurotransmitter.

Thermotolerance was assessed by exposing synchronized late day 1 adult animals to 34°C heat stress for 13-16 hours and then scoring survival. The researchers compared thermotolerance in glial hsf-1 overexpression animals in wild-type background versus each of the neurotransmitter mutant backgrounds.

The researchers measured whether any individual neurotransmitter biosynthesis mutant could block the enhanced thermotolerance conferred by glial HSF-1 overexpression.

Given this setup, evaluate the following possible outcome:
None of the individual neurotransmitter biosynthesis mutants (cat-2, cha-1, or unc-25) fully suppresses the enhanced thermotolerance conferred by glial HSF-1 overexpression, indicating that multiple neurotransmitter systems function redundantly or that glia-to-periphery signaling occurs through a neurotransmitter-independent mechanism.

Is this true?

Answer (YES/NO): YES